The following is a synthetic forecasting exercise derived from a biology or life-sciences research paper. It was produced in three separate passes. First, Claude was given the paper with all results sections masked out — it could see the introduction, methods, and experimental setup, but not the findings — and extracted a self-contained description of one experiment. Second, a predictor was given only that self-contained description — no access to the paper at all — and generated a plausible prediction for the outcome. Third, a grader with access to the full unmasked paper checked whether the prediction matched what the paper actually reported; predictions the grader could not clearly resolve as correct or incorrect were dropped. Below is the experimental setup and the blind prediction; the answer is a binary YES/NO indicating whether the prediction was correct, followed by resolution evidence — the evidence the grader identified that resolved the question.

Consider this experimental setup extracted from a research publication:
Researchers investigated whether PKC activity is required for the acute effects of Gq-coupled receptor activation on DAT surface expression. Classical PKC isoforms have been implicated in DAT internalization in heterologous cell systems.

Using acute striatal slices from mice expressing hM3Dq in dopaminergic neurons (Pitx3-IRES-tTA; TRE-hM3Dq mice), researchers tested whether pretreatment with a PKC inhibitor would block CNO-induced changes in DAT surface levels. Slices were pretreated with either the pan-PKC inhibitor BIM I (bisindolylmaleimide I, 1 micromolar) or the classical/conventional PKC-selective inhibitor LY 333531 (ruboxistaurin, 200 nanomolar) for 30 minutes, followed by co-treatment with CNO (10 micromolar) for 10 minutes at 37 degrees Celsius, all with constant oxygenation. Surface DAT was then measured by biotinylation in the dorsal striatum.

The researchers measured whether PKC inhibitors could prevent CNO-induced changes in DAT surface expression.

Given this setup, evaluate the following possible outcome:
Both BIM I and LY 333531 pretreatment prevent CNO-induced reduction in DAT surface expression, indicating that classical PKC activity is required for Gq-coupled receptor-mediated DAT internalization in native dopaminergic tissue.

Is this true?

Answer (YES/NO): NO